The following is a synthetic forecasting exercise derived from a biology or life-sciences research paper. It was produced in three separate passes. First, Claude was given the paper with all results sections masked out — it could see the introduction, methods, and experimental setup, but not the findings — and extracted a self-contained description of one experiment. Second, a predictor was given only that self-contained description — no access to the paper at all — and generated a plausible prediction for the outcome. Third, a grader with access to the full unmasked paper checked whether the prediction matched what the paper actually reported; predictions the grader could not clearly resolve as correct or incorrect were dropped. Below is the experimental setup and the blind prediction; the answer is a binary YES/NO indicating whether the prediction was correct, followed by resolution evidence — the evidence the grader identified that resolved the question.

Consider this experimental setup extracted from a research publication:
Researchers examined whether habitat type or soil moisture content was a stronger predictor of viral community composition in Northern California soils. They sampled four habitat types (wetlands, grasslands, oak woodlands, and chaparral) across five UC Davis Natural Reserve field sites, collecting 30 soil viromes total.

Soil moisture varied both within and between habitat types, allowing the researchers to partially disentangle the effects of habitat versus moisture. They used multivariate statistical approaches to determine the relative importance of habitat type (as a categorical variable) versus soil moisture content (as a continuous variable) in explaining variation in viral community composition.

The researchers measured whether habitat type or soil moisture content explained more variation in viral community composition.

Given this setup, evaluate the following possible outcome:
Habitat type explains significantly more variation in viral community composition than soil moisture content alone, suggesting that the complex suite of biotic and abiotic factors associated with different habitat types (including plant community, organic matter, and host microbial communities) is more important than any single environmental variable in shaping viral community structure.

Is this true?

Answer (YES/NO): NO